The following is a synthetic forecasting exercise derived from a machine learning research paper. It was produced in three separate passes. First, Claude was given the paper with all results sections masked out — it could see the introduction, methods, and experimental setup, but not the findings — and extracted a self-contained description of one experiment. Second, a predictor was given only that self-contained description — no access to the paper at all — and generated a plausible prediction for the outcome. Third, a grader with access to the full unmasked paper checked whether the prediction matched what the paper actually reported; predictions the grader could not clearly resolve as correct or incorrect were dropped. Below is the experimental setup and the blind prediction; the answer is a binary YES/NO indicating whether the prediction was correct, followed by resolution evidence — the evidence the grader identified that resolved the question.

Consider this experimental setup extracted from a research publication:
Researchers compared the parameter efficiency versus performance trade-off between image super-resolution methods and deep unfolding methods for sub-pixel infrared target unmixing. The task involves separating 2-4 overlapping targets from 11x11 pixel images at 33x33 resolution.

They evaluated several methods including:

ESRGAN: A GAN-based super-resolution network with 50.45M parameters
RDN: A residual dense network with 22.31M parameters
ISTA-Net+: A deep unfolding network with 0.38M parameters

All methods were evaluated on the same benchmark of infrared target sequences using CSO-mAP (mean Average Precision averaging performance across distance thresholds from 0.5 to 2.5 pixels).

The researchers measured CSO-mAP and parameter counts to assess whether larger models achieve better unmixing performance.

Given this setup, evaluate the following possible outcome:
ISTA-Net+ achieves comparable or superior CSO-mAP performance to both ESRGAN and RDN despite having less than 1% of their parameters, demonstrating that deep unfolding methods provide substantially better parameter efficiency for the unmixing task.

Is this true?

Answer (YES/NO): NO